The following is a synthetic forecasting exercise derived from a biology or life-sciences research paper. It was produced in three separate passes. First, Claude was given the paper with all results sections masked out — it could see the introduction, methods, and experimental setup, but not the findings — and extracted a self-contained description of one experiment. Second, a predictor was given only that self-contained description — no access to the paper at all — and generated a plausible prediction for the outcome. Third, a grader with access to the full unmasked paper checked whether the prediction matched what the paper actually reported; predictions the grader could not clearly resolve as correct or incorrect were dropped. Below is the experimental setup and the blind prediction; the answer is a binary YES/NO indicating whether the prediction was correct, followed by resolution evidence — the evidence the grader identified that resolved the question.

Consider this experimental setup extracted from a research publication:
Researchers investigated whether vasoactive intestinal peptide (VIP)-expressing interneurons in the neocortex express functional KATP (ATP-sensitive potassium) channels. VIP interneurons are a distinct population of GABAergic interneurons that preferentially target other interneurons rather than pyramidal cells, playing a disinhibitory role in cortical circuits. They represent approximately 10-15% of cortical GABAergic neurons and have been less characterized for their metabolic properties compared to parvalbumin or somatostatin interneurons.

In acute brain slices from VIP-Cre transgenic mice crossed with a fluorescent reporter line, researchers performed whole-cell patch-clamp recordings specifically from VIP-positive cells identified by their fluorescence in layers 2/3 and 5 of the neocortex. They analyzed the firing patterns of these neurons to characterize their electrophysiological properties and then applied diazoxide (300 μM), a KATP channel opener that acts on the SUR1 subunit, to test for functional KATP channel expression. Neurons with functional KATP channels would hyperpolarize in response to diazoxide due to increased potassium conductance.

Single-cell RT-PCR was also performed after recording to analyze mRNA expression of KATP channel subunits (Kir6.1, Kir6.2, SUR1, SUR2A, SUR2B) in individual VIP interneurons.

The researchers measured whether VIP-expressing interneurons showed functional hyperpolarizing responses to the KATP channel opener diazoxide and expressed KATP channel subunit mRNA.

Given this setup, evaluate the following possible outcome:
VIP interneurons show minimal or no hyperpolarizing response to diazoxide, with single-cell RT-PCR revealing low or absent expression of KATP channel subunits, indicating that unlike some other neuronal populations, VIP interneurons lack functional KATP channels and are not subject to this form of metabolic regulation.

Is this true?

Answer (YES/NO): NO